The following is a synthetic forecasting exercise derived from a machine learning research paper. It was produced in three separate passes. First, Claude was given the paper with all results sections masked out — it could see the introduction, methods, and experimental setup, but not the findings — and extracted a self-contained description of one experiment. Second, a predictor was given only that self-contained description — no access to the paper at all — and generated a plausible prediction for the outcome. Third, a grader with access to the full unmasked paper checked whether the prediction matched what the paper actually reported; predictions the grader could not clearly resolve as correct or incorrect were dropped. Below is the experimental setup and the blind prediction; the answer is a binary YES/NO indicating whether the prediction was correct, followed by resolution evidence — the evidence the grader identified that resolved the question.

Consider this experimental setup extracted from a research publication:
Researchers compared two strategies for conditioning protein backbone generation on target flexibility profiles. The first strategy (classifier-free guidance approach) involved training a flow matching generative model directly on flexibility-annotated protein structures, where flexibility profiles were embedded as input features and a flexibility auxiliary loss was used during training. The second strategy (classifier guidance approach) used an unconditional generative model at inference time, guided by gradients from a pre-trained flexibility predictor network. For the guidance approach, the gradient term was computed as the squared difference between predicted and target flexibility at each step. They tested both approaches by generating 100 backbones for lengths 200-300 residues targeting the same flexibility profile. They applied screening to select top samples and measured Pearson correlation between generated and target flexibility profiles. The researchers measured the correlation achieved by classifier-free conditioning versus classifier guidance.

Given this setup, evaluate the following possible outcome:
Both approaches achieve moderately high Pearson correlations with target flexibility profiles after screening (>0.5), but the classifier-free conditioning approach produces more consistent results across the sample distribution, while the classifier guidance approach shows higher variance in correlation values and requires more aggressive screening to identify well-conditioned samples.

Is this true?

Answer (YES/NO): NO